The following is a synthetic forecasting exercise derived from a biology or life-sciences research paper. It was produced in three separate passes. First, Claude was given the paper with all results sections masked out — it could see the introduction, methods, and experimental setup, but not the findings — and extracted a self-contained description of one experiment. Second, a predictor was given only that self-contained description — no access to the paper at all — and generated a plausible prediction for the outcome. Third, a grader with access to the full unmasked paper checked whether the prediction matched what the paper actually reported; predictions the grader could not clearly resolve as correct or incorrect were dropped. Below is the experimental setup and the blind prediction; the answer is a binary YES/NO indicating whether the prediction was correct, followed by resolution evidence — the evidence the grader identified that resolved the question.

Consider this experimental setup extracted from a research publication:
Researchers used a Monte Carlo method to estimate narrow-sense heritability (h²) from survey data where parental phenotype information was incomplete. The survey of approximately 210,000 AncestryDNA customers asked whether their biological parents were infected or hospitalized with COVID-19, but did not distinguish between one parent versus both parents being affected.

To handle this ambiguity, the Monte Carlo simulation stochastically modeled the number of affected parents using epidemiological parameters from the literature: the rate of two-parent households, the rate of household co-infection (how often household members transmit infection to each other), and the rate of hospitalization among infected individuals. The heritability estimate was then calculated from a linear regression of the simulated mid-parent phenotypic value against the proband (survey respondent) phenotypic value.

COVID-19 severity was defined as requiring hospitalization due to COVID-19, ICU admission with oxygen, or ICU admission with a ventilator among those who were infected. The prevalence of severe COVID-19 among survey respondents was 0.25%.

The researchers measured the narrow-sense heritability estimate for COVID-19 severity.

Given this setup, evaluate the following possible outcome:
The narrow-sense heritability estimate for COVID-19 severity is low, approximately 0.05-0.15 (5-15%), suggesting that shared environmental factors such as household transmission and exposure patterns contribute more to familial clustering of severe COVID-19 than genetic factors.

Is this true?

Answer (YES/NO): YES